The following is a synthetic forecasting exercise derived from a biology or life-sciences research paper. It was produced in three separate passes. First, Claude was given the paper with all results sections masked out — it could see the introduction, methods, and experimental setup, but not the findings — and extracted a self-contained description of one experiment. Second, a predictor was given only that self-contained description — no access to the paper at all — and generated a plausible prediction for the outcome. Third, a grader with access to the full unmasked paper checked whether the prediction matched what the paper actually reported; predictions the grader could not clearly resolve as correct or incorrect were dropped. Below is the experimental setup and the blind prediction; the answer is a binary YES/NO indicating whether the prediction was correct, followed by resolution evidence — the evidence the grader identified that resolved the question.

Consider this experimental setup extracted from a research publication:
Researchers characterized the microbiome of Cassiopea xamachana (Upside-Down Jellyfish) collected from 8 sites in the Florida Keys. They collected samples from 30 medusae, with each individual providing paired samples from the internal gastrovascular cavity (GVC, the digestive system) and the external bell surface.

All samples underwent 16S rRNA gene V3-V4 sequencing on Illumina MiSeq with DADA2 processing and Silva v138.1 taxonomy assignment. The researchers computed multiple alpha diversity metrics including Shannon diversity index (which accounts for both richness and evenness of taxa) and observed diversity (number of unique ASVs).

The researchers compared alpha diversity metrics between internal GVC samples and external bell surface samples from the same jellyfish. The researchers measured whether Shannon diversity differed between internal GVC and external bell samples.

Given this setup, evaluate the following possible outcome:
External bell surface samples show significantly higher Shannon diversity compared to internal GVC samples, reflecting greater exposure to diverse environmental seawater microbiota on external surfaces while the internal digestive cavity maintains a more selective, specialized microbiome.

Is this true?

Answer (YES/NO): YES